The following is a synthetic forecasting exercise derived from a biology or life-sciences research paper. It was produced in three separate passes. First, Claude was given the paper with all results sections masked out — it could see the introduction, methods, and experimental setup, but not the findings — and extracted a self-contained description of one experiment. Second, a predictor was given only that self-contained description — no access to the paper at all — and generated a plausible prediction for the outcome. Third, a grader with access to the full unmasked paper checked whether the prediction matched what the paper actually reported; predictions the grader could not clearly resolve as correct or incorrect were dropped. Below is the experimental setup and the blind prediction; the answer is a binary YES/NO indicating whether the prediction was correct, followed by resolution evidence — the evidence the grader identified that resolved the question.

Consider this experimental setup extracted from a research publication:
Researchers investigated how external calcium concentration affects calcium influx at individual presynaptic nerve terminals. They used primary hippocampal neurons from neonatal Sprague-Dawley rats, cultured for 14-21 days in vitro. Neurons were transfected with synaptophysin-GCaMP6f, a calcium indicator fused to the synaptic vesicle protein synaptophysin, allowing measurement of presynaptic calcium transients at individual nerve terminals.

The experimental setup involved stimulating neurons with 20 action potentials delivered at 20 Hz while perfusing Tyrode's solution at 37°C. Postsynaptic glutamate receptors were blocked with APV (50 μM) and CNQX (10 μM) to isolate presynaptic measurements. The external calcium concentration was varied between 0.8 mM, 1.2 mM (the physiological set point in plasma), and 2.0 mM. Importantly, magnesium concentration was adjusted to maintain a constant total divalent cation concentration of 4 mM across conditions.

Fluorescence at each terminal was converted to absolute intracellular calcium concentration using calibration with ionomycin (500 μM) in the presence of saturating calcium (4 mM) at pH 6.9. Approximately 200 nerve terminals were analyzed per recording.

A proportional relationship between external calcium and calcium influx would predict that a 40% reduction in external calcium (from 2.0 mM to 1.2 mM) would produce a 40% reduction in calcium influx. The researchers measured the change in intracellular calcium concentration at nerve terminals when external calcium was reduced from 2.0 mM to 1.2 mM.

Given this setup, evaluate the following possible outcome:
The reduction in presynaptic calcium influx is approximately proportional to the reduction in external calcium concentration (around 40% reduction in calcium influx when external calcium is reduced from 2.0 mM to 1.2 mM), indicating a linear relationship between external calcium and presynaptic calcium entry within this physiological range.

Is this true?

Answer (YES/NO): NO